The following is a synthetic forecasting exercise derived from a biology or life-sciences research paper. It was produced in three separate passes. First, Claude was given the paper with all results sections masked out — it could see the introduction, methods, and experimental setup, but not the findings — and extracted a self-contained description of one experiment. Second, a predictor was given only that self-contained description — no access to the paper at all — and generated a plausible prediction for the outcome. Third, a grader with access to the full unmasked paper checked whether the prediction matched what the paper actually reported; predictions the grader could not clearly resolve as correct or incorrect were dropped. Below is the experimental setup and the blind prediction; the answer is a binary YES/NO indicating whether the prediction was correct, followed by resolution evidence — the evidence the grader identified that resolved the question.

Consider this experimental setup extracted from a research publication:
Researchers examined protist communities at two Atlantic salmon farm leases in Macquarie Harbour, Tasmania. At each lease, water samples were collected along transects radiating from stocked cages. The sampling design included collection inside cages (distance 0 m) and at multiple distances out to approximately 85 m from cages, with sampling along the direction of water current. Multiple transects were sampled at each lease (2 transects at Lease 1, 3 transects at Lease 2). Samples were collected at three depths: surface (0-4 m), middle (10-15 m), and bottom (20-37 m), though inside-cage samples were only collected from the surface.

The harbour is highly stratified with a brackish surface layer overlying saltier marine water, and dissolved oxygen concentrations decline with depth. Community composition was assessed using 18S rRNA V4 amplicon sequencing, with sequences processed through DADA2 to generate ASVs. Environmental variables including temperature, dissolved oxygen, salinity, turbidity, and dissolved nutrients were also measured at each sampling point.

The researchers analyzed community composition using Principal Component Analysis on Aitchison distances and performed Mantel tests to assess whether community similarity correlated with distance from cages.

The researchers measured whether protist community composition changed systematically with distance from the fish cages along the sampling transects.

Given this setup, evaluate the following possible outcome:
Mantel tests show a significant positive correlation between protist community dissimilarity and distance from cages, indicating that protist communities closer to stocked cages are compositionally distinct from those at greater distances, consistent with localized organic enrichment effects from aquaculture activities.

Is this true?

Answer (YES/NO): NO